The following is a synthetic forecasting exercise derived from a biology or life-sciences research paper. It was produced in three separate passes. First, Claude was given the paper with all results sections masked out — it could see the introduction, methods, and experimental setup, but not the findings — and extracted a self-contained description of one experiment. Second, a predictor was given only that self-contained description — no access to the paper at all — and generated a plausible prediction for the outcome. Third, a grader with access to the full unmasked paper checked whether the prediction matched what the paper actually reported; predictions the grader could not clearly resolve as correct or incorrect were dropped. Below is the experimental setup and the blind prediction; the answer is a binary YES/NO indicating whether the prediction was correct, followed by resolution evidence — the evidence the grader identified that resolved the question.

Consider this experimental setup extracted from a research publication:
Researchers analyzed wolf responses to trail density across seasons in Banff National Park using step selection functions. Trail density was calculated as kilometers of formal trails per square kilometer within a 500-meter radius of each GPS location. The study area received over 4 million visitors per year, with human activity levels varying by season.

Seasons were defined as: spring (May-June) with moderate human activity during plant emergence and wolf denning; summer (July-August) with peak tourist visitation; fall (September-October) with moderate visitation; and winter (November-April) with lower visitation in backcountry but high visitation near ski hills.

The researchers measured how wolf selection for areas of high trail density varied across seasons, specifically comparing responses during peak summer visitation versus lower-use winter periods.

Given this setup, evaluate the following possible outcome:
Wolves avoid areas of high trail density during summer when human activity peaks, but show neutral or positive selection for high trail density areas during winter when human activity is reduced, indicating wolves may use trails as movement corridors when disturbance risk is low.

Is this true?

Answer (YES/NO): NO